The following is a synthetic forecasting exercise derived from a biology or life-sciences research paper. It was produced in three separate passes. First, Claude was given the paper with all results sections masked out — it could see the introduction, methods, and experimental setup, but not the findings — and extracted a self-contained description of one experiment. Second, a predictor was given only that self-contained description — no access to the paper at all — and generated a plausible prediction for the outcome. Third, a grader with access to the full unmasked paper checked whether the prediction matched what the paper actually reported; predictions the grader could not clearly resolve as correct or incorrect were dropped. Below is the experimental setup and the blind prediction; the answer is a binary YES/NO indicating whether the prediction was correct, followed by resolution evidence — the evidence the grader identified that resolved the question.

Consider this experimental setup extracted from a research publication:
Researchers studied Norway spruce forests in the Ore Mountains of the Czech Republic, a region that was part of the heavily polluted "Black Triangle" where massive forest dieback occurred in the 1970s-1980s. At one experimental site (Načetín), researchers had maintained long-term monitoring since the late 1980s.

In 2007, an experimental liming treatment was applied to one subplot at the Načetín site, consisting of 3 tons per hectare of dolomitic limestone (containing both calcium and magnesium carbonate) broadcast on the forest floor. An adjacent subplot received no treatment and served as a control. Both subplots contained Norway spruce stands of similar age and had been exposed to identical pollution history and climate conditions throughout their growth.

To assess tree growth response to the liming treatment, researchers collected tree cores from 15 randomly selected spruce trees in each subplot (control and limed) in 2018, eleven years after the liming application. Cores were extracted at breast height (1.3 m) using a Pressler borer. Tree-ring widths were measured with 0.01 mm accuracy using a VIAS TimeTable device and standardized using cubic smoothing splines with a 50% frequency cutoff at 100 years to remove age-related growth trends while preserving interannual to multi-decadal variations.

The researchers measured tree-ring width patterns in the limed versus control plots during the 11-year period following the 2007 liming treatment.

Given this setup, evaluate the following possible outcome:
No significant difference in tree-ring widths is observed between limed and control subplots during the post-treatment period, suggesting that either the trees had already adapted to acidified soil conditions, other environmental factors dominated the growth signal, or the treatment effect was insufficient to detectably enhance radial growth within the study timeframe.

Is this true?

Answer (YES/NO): YES